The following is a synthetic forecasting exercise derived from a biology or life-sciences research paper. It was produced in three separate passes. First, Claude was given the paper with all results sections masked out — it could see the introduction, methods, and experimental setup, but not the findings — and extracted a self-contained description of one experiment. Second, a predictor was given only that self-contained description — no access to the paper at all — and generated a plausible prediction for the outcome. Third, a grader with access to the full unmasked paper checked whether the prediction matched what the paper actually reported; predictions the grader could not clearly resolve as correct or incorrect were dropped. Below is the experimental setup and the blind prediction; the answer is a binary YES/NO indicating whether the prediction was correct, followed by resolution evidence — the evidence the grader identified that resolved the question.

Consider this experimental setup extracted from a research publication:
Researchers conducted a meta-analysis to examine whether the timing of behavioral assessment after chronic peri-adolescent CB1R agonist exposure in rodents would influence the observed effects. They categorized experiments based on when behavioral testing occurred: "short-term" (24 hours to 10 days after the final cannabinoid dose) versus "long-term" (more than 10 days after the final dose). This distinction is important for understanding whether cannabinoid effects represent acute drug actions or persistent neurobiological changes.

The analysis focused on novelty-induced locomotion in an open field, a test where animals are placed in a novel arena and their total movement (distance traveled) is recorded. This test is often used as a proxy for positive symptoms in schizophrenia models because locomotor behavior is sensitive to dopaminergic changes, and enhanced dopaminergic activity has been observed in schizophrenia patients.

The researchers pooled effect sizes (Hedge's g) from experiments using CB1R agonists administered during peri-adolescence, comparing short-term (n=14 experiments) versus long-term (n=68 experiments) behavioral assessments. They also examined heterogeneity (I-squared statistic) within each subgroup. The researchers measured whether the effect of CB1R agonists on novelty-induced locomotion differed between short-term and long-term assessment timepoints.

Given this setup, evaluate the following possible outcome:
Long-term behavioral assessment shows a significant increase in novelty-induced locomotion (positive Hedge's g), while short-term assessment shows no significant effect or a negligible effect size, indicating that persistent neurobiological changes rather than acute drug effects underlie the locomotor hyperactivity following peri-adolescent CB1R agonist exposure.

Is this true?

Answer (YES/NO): NO